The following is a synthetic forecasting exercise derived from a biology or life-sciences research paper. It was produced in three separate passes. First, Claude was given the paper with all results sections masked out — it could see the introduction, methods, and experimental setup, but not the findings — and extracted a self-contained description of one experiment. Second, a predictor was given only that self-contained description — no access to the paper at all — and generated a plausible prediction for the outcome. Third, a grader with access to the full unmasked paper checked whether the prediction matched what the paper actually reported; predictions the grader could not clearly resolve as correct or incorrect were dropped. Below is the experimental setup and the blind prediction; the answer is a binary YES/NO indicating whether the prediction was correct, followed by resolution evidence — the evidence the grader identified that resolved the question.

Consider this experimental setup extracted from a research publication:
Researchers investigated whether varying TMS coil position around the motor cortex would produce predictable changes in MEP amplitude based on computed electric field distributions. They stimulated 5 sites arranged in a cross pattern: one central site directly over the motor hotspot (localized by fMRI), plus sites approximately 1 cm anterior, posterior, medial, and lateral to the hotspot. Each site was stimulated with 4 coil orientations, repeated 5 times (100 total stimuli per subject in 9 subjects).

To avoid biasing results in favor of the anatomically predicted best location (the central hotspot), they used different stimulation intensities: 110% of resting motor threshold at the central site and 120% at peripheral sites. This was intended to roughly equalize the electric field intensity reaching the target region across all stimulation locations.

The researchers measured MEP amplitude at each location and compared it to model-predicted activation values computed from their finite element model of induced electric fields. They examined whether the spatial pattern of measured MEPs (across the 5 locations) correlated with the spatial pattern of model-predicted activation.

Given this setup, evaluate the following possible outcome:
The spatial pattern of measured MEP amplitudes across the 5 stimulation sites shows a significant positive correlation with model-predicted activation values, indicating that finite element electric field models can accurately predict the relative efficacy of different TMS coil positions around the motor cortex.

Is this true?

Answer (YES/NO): NO